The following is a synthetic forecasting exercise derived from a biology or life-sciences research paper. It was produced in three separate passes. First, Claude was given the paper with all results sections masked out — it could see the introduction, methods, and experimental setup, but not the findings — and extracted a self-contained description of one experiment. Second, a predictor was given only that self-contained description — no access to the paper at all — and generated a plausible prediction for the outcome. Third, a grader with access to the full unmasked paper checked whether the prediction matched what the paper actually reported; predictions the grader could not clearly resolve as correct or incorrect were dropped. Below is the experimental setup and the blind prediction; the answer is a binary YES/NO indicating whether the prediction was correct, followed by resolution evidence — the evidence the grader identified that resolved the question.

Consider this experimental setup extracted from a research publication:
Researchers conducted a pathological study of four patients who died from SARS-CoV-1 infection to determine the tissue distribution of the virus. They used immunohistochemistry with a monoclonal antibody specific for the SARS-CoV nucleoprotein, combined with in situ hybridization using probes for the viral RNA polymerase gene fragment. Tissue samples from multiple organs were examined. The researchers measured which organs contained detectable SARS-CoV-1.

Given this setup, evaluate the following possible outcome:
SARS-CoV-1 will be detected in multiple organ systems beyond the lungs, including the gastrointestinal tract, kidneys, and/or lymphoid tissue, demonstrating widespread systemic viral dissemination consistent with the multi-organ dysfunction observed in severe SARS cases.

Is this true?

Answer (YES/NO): YES